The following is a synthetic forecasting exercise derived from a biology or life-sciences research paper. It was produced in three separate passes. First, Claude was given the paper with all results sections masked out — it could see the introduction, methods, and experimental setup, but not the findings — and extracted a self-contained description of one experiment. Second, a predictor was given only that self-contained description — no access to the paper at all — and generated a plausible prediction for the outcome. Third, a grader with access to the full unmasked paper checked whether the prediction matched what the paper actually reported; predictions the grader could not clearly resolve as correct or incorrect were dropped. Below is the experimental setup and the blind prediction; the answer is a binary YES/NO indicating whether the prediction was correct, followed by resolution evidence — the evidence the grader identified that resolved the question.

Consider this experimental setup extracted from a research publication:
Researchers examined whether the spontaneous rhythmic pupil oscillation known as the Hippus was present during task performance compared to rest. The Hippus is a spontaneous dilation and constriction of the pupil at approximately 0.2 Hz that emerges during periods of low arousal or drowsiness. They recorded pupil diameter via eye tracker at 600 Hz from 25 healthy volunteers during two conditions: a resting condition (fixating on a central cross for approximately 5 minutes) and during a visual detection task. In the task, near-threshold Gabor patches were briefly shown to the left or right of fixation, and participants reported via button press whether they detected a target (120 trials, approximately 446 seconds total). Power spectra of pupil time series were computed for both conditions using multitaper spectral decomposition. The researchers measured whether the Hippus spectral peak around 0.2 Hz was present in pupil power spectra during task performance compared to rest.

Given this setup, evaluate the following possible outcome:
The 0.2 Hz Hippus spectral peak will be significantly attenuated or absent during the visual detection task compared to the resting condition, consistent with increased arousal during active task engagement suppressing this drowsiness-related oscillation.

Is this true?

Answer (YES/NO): YES